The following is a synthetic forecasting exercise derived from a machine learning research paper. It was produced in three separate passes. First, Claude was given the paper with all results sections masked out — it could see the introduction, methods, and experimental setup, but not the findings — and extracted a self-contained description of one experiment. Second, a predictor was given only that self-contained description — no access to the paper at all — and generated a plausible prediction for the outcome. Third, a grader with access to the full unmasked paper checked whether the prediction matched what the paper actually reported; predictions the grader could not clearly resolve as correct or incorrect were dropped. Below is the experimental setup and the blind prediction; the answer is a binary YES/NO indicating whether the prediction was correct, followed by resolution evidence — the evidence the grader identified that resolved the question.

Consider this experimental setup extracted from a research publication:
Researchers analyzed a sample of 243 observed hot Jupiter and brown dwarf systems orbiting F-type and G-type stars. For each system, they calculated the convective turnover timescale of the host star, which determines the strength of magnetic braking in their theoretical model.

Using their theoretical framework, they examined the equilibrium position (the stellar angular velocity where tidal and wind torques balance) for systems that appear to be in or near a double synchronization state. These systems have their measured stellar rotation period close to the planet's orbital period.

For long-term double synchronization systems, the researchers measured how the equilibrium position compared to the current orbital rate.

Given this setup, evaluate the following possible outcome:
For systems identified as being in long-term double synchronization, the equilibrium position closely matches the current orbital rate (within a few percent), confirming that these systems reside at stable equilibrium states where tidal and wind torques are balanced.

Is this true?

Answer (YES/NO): YES